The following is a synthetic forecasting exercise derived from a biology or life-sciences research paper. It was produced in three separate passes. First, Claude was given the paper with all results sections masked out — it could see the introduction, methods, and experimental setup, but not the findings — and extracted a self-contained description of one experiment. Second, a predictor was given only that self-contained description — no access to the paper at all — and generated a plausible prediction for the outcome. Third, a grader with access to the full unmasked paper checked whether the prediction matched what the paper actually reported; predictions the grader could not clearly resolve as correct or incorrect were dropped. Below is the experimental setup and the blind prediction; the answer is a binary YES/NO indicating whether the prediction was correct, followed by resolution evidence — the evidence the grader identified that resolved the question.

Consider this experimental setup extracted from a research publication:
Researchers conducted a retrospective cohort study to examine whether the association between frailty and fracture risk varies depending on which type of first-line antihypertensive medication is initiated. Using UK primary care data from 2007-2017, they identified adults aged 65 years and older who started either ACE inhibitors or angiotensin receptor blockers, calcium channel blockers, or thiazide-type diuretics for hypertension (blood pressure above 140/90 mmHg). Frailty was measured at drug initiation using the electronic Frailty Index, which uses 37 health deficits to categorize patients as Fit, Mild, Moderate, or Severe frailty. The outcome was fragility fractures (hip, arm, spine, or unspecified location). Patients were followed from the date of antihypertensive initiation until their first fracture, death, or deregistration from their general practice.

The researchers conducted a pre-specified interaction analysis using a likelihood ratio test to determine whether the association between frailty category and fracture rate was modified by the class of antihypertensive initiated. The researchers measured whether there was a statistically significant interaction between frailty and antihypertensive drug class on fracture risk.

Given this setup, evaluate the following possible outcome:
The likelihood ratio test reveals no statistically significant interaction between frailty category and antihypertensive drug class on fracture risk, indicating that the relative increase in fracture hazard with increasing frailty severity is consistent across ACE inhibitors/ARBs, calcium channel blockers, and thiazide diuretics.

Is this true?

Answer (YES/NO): NO